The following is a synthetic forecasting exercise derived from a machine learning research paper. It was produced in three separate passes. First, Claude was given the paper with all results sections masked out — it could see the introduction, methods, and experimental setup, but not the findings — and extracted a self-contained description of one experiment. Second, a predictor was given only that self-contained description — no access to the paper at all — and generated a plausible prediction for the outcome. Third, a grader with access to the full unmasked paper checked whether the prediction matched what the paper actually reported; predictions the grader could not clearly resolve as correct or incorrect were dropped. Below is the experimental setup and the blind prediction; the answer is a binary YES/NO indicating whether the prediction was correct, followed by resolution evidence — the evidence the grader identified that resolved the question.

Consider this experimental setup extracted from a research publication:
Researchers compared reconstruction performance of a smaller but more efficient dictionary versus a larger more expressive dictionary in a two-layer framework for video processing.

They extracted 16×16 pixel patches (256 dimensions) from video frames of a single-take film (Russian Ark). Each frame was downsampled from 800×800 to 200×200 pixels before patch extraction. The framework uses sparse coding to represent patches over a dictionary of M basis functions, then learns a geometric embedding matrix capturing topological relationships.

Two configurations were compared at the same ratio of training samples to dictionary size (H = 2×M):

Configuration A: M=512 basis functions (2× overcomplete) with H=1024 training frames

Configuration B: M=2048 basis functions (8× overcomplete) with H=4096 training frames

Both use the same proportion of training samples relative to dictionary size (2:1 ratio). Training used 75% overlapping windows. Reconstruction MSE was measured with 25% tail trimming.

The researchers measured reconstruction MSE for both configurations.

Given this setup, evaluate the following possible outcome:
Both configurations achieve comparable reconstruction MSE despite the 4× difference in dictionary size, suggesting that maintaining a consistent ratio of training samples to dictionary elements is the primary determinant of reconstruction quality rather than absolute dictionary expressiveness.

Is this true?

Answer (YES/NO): NO